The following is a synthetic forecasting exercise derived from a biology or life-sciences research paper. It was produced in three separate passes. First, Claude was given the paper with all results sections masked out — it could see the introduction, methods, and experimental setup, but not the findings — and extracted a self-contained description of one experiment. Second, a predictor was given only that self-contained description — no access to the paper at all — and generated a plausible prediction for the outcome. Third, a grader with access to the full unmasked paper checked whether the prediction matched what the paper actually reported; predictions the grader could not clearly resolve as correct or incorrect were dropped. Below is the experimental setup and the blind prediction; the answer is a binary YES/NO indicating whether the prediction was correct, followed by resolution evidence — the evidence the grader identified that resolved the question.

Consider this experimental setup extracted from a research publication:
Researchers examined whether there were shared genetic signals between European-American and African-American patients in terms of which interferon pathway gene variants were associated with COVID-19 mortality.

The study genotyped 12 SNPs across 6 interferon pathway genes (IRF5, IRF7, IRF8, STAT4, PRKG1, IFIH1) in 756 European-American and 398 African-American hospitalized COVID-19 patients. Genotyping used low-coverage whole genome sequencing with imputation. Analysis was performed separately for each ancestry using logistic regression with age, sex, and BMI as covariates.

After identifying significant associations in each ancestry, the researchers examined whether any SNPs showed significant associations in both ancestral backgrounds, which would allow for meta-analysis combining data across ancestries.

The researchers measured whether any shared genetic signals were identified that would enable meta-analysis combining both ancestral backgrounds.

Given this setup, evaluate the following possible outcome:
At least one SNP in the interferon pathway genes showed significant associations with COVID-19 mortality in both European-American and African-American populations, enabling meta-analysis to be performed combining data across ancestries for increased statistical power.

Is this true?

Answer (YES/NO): NO